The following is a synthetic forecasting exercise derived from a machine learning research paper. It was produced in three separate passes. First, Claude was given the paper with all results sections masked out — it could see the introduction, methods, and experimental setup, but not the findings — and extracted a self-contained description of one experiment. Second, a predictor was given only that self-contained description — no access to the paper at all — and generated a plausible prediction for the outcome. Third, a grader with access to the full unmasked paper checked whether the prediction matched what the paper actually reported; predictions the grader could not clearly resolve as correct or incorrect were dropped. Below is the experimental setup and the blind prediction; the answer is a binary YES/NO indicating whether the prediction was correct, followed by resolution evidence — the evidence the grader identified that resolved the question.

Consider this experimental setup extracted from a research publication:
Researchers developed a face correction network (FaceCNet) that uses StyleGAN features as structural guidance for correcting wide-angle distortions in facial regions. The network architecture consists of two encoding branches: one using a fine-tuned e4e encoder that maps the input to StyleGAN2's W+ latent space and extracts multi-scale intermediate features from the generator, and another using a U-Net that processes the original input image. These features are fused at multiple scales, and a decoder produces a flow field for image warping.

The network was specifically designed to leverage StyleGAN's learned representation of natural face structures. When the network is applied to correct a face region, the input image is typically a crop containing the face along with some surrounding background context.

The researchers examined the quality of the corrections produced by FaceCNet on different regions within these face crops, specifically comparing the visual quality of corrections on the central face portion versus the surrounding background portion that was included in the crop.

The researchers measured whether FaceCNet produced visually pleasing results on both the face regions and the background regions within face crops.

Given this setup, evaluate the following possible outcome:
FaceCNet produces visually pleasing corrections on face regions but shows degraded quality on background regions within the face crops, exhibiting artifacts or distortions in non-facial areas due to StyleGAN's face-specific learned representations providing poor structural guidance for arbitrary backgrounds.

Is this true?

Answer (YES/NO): YES